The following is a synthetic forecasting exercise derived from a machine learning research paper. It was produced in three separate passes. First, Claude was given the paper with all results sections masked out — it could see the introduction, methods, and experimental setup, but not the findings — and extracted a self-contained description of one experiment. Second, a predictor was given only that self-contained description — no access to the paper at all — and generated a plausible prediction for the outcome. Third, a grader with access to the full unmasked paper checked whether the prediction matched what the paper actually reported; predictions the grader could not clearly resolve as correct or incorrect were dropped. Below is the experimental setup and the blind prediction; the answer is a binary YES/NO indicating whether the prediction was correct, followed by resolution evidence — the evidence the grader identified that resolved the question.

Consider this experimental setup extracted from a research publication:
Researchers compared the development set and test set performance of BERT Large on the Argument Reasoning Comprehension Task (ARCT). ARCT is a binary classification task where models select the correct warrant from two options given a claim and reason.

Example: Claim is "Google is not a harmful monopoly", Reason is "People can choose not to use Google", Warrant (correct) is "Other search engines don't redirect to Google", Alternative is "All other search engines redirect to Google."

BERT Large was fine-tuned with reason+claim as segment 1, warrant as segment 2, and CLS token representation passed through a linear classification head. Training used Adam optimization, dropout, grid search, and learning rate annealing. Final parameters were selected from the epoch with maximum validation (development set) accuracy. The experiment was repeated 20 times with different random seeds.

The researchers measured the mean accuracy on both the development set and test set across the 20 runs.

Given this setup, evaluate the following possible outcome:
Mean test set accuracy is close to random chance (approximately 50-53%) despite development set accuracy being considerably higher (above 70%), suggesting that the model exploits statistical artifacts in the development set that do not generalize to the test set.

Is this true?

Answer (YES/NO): NO